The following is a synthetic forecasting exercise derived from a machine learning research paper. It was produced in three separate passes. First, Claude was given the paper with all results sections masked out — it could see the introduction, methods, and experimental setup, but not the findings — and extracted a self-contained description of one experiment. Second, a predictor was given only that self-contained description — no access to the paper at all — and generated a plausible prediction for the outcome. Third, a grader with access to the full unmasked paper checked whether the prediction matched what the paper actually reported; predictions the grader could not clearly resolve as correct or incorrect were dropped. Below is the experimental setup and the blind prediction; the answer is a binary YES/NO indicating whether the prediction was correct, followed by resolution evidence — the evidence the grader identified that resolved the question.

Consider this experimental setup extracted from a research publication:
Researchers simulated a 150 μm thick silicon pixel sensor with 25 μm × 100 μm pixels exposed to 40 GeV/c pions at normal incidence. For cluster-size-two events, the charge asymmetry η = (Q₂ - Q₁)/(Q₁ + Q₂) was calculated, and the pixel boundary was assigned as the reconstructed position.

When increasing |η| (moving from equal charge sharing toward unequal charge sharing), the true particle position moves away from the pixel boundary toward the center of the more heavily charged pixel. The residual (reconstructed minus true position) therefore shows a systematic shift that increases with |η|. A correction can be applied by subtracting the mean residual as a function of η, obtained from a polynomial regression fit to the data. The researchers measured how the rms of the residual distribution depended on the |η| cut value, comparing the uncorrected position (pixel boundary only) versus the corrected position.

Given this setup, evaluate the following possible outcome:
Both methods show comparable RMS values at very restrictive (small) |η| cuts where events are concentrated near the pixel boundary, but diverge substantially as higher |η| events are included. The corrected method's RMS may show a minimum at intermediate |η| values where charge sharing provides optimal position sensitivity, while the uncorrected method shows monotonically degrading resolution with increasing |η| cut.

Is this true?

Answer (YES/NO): NO